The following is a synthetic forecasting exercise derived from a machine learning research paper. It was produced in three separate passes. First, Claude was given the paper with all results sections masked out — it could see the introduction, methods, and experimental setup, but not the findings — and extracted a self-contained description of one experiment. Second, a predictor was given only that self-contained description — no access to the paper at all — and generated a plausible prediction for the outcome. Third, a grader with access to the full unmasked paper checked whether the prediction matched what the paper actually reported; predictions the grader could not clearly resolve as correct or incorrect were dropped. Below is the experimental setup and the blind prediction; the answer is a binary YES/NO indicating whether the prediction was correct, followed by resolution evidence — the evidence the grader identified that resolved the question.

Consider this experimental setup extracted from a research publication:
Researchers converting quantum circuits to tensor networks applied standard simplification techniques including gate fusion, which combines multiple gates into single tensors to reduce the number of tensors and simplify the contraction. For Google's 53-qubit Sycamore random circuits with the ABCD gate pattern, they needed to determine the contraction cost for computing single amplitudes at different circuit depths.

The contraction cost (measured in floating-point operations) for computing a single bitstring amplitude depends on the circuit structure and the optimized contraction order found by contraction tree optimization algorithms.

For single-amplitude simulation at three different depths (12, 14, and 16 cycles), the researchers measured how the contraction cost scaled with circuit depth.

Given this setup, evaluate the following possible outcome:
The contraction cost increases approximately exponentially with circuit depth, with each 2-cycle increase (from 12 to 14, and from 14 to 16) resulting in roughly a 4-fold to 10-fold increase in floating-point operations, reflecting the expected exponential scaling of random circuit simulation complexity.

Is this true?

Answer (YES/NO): NO